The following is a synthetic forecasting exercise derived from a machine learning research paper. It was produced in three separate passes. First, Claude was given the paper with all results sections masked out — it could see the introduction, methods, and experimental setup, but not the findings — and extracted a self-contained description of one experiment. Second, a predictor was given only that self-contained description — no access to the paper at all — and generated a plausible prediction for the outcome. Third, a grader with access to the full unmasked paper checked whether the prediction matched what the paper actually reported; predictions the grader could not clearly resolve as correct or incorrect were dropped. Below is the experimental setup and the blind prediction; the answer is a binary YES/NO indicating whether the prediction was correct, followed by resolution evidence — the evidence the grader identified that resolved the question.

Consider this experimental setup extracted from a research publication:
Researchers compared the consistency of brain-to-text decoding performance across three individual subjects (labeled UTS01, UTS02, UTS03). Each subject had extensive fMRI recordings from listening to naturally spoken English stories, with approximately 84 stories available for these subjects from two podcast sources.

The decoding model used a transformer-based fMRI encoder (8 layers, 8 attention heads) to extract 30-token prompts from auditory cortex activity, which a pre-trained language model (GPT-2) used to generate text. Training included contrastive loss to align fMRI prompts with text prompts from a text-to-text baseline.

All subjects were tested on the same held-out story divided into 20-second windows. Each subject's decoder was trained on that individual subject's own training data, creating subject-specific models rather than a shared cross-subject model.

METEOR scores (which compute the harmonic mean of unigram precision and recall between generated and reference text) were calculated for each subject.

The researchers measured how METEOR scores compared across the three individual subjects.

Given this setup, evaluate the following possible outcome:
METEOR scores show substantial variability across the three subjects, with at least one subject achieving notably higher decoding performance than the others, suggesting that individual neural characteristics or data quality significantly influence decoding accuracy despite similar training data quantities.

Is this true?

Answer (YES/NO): NO